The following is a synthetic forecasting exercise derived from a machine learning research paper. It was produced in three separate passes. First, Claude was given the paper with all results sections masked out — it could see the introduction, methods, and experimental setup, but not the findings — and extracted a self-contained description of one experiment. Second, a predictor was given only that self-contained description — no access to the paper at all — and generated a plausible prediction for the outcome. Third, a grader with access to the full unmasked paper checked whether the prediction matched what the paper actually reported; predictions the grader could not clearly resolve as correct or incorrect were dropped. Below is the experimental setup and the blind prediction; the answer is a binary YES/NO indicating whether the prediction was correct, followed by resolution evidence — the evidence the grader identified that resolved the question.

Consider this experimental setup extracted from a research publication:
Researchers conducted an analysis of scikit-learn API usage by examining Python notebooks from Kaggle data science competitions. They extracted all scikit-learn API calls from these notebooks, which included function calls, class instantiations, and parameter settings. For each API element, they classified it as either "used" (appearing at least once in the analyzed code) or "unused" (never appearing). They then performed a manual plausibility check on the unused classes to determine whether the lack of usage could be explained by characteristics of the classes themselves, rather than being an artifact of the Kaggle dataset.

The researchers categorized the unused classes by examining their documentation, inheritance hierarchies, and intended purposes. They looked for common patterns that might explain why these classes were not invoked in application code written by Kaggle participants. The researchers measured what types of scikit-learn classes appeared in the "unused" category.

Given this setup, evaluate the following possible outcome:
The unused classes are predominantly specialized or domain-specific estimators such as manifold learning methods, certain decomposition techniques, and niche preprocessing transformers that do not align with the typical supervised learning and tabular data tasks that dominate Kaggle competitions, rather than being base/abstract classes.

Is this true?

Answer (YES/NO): NO